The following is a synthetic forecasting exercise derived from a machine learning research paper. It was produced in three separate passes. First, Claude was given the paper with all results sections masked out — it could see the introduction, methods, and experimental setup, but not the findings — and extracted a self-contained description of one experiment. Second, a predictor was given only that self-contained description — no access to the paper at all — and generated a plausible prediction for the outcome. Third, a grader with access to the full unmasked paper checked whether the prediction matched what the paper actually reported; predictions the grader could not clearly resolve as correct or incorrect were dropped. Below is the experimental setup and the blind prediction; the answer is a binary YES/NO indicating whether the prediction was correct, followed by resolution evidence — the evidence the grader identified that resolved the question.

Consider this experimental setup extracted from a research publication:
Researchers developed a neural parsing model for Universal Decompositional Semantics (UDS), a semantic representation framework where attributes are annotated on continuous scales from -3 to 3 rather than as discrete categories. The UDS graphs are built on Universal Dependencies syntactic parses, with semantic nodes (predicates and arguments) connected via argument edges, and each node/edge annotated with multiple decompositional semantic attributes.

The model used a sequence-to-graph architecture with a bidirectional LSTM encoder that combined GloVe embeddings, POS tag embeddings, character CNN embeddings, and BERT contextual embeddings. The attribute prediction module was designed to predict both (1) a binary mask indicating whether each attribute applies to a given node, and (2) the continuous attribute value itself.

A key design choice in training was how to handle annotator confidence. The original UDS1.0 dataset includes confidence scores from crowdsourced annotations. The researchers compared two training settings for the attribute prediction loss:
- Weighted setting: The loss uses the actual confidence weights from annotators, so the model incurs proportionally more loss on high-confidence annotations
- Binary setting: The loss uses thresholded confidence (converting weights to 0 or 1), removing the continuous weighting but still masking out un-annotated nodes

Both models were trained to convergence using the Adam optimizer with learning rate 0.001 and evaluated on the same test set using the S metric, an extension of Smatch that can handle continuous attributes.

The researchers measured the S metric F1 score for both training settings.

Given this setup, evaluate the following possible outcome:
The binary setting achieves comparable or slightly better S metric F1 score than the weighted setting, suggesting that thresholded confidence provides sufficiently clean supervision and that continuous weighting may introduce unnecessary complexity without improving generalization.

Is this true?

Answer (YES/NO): YES